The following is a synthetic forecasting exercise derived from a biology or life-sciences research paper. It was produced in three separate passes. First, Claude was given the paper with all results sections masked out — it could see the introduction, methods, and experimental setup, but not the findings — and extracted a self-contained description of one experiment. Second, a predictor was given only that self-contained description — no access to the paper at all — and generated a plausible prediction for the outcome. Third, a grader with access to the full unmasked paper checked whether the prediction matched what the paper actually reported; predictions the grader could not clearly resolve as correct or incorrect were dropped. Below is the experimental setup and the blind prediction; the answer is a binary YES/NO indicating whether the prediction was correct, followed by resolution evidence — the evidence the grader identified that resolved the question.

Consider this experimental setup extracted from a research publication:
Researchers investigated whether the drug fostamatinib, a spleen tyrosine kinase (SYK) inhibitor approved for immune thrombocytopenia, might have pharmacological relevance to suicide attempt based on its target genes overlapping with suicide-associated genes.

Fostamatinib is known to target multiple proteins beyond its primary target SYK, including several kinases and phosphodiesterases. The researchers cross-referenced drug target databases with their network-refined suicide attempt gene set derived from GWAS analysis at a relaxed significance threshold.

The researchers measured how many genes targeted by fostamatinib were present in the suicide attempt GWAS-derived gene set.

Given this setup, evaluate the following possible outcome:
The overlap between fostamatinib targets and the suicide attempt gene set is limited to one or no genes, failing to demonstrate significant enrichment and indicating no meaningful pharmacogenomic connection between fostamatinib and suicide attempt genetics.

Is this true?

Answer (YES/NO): NO